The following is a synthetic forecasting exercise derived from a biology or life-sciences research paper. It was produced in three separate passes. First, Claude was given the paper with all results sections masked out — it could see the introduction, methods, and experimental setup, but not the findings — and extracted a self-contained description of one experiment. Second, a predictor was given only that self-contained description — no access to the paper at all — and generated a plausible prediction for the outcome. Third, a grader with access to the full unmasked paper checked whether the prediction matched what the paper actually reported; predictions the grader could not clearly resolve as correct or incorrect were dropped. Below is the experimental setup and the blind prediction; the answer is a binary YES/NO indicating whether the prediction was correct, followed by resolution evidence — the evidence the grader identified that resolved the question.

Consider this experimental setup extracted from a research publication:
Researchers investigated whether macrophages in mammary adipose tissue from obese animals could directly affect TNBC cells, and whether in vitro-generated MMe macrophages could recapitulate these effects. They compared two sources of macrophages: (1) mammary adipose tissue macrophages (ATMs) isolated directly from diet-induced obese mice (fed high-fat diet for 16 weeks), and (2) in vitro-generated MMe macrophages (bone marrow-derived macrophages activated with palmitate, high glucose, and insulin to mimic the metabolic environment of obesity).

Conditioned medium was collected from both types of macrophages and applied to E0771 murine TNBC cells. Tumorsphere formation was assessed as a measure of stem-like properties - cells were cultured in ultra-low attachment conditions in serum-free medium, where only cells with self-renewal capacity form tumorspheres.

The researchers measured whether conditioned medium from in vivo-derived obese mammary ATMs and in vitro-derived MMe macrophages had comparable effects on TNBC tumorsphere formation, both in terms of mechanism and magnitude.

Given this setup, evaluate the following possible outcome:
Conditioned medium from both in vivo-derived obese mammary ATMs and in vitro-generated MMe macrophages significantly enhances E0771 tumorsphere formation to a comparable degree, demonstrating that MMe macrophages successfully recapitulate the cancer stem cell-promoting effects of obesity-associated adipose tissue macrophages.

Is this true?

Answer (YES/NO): YES